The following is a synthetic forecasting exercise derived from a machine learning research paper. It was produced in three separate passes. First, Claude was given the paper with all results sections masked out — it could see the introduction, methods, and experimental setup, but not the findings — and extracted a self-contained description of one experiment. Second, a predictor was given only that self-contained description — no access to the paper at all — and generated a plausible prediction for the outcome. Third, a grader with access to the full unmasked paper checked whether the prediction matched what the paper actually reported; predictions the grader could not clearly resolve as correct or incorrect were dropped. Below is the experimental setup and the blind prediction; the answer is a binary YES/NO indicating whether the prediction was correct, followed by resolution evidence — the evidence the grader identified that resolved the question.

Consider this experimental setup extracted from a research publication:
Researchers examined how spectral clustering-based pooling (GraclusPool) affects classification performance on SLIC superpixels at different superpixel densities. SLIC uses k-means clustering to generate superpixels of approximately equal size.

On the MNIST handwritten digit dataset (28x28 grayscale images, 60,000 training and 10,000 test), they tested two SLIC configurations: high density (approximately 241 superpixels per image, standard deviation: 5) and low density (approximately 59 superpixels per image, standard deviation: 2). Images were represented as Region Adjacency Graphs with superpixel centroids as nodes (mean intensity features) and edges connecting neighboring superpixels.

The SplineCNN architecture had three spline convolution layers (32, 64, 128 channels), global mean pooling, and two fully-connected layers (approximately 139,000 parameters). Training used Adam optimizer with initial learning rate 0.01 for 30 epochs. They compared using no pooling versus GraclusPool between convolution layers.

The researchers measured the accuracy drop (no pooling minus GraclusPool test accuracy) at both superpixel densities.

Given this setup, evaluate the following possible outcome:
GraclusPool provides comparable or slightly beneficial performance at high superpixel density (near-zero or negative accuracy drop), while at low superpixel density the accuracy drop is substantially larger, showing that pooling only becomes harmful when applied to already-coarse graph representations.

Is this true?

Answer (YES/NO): NO